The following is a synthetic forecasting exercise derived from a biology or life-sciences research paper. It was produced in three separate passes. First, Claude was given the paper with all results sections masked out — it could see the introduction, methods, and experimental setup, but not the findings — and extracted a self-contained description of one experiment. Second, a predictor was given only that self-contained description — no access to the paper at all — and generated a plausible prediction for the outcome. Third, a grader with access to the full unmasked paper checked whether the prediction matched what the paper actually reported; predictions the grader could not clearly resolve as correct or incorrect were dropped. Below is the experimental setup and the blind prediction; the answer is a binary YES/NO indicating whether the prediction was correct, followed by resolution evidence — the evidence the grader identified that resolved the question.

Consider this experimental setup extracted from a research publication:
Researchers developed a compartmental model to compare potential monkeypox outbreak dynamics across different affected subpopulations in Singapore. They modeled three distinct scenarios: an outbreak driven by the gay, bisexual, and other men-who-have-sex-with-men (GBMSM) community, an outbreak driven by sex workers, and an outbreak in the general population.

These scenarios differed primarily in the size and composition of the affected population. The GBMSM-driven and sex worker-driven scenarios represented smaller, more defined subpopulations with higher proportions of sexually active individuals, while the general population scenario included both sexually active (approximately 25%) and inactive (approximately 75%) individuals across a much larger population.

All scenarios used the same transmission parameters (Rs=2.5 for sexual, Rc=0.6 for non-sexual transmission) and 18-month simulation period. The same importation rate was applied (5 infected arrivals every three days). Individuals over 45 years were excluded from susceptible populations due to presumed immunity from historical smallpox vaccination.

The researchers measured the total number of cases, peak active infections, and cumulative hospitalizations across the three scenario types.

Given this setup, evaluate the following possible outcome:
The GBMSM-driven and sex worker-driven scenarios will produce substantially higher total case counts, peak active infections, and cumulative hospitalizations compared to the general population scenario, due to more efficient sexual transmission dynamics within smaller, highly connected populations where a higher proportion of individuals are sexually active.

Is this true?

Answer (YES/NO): NO